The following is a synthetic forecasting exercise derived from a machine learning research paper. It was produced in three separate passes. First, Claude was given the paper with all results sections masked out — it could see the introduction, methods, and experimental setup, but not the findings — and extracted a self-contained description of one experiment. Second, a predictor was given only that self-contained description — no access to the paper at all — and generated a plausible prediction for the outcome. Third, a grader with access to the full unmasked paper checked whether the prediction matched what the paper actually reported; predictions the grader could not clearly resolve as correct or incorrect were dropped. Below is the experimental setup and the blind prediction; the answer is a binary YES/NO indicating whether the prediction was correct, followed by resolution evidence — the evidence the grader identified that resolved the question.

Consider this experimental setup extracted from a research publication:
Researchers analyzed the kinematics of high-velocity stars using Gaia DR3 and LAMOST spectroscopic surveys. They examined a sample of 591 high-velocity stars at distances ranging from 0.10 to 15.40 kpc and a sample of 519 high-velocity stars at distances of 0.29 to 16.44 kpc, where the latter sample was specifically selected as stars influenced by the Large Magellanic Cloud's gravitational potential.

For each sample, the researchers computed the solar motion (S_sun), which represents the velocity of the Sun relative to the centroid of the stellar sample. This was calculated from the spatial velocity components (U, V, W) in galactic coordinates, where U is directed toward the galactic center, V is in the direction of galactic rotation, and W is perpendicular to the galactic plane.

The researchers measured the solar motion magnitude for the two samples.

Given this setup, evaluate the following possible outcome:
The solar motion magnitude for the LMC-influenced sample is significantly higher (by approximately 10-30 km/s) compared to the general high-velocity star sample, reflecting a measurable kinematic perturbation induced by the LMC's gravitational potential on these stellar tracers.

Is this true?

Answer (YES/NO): NO